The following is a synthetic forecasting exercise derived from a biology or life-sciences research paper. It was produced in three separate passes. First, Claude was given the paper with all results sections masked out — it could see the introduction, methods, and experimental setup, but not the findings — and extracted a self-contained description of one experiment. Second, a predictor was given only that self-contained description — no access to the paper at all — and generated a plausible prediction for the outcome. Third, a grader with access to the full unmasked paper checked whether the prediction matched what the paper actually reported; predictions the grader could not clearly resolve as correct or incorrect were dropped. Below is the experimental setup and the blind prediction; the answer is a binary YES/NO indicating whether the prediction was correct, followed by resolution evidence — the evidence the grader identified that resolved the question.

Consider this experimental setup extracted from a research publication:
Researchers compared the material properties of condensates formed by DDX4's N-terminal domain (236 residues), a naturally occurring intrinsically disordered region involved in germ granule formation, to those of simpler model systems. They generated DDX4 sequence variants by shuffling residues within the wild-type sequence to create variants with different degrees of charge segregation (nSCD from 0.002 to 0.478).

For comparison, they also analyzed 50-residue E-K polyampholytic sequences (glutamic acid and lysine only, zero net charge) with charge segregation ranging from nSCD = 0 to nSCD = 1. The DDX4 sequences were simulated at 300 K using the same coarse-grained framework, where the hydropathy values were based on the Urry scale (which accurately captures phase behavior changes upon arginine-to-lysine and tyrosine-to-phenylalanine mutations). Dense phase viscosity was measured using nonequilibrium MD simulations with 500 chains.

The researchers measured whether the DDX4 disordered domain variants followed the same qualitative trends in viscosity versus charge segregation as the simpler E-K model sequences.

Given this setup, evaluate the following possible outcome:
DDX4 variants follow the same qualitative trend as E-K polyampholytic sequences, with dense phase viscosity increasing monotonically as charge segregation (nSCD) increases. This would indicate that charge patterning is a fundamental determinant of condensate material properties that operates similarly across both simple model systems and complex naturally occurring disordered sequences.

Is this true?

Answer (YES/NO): YES